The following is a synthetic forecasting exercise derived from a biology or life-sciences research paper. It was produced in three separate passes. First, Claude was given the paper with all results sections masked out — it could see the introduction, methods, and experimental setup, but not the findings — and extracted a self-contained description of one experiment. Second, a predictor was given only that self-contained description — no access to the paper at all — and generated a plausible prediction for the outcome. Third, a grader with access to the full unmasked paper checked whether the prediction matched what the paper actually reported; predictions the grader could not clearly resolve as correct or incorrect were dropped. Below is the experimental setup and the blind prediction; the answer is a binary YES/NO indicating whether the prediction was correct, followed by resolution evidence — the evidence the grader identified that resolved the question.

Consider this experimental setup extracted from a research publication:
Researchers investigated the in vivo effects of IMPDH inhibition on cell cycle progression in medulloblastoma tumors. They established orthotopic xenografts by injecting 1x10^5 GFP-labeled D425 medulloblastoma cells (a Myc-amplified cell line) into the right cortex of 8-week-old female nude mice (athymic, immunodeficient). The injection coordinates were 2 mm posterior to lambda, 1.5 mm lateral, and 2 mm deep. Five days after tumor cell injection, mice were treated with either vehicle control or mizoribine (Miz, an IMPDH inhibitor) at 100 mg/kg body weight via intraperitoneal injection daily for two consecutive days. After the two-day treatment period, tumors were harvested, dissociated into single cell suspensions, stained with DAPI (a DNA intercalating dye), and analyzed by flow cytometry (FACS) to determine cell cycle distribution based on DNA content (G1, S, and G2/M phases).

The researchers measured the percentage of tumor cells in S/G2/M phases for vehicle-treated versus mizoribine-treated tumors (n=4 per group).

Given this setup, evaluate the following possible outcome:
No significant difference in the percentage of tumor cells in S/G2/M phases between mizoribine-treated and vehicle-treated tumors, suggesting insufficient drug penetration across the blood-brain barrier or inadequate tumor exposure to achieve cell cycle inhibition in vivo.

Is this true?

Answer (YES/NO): NO